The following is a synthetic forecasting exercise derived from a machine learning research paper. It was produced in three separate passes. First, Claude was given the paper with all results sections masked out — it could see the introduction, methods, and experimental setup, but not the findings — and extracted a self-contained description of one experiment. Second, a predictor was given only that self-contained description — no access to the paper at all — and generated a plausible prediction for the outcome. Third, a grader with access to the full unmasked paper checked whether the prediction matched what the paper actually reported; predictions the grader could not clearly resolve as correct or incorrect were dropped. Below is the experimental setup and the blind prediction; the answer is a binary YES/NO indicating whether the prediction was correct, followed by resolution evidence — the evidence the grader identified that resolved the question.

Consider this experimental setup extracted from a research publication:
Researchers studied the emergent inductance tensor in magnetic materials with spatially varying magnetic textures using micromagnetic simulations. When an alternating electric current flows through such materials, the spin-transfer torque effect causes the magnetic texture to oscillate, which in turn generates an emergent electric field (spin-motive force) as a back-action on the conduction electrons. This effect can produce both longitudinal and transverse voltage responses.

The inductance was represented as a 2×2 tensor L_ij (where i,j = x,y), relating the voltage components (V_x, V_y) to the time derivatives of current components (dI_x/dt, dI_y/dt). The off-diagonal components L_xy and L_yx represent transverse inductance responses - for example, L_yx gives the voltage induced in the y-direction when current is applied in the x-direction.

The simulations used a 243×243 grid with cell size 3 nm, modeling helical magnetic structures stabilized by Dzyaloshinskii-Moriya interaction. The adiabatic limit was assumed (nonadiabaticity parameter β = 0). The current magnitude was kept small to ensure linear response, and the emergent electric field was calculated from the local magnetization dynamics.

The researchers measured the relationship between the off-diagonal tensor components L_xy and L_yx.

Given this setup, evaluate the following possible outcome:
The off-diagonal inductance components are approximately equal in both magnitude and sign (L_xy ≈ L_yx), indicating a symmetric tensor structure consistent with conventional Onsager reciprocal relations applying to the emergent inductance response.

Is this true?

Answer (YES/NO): YES